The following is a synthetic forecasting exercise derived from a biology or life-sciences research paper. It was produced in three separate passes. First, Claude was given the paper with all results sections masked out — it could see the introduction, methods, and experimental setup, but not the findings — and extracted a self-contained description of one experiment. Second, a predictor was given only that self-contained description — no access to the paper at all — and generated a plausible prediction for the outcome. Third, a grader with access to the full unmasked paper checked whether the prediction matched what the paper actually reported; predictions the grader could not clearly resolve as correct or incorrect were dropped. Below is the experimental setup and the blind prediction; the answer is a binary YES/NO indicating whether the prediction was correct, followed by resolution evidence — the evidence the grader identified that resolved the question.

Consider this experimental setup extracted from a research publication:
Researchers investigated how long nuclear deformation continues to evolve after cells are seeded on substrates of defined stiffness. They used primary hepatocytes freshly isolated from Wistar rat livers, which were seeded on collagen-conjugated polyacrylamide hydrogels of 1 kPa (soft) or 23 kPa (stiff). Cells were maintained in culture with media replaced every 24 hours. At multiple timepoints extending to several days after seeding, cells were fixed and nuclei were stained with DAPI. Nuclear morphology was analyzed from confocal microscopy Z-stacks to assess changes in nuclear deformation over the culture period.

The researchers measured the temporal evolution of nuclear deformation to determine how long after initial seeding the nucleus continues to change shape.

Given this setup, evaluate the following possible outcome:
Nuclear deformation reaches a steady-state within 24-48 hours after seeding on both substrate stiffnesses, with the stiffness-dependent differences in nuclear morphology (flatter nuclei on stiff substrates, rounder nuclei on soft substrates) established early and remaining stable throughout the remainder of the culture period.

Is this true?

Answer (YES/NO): NO